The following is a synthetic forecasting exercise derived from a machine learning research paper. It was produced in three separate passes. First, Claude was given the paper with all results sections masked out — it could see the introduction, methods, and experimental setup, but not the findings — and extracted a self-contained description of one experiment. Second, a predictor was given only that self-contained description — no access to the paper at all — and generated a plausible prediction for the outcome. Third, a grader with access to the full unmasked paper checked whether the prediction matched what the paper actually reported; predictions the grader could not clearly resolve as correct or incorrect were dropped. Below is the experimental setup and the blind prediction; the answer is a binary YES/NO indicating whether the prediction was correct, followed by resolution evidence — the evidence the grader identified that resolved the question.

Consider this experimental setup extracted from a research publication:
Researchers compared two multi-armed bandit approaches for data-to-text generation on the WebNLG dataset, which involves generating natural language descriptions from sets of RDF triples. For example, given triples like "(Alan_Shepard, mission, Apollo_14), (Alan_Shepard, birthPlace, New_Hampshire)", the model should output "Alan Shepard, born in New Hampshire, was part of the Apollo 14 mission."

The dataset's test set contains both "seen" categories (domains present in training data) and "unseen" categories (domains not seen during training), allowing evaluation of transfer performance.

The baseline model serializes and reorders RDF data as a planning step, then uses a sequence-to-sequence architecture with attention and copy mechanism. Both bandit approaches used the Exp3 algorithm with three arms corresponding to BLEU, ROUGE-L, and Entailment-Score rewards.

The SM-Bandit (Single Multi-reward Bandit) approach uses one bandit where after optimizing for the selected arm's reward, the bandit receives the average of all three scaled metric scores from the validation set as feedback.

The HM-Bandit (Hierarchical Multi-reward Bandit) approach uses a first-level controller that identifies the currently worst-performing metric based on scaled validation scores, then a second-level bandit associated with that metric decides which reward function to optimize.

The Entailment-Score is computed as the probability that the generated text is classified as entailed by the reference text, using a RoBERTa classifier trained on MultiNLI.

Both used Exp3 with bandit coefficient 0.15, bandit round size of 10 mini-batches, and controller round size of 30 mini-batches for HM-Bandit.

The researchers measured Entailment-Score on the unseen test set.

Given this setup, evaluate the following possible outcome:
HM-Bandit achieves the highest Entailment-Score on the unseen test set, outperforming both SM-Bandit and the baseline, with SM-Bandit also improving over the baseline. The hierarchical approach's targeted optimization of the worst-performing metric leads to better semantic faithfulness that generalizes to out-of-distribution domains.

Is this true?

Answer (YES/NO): YES